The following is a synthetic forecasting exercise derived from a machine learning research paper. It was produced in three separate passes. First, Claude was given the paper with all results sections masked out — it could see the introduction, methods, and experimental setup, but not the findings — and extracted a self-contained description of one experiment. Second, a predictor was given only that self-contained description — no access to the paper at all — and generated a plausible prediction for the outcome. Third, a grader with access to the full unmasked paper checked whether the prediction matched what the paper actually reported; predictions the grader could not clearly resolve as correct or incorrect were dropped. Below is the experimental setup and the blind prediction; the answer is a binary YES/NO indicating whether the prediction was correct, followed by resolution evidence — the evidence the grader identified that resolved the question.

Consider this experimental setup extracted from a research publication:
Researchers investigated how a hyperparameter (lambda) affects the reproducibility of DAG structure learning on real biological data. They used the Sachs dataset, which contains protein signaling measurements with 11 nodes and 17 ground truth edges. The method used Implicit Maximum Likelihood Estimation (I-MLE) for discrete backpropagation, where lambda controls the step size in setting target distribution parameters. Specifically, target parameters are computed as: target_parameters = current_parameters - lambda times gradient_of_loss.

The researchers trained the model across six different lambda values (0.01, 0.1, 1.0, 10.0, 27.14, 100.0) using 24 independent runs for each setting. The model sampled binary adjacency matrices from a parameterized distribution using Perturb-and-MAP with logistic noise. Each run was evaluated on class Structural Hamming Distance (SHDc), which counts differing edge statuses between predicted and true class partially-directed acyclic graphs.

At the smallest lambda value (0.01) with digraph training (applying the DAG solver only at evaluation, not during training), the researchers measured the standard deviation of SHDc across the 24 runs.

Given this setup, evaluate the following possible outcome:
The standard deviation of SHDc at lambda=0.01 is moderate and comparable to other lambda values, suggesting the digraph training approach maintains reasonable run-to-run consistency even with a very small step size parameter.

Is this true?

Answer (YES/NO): NO